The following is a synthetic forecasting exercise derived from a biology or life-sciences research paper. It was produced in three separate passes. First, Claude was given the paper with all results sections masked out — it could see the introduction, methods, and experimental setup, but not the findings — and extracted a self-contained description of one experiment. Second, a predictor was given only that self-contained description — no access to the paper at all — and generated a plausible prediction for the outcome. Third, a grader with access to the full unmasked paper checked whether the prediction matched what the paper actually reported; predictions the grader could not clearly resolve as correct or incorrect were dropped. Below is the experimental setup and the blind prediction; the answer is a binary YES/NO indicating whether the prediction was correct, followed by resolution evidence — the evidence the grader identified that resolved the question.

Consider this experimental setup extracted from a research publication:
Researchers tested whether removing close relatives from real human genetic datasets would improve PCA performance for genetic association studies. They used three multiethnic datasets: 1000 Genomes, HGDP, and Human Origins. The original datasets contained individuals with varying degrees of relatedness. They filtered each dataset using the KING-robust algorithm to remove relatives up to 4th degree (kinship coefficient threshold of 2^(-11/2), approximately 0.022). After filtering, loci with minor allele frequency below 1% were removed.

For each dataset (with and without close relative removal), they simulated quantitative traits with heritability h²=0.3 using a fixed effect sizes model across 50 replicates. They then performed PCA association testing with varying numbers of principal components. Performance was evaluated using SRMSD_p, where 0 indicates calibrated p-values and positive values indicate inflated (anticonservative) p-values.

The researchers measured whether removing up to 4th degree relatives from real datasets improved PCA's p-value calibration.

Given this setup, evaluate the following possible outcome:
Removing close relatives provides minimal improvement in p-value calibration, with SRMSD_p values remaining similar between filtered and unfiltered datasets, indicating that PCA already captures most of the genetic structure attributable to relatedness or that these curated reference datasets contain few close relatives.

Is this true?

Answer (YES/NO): NO